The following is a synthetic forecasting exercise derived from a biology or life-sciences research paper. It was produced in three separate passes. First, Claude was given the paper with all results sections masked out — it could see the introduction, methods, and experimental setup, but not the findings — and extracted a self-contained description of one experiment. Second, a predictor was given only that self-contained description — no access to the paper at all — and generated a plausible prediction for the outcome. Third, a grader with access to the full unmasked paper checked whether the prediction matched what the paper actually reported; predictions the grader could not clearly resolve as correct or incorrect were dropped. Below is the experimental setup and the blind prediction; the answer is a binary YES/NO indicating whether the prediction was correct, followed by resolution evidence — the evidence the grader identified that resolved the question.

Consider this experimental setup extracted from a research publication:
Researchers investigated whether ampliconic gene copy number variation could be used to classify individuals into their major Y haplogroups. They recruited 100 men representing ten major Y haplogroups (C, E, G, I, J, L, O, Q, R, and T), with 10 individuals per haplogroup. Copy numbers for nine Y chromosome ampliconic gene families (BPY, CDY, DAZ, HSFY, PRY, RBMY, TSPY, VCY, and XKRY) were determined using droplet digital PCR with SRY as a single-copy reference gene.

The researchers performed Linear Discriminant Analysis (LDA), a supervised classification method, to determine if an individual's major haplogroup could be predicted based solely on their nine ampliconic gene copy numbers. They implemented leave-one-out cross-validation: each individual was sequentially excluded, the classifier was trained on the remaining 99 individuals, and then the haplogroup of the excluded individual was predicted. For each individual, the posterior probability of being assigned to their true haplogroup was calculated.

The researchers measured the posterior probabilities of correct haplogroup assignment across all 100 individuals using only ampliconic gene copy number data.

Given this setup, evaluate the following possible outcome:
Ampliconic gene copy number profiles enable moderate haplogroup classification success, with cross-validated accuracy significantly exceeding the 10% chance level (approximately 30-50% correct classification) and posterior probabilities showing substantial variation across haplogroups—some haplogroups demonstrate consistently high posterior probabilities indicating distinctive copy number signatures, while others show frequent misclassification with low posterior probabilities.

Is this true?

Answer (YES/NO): NO